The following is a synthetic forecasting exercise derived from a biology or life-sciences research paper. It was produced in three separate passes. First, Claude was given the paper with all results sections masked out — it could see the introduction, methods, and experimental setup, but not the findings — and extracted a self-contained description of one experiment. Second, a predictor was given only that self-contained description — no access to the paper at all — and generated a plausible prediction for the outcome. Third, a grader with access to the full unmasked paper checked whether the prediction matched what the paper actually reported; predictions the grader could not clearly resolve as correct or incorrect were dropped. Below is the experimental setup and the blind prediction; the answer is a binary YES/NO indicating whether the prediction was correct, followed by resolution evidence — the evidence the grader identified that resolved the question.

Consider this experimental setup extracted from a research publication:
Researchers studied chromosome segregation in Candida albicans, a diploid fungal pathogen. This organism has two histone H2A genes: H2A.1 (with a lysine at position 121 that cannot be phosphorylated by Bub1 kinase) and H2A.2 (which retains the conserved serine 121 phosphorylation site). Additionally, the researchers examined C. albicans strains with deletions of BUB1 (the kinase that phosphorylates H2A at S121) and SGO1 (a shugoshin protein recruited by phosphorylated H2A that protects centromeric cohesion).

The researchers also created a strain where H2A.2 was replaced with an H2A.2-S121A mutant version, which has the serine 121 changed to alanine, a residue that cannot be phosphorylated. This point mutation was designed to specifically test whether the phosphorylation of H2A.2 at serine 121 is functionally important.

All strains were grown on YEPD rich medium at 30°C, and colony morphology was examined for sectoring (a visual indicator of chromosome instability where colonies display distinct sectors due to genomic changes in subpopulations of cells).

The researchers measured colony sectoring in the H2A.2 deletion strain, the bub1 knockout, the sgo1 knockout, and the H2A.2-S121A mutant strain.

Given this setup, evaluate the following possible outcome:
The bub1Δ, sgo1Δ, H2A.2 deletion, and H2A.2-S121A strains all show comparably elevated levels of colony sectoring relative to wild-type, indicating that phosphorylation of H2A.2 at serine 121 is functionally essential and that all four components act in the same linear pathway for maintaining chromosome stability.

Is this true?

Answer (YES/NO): NO